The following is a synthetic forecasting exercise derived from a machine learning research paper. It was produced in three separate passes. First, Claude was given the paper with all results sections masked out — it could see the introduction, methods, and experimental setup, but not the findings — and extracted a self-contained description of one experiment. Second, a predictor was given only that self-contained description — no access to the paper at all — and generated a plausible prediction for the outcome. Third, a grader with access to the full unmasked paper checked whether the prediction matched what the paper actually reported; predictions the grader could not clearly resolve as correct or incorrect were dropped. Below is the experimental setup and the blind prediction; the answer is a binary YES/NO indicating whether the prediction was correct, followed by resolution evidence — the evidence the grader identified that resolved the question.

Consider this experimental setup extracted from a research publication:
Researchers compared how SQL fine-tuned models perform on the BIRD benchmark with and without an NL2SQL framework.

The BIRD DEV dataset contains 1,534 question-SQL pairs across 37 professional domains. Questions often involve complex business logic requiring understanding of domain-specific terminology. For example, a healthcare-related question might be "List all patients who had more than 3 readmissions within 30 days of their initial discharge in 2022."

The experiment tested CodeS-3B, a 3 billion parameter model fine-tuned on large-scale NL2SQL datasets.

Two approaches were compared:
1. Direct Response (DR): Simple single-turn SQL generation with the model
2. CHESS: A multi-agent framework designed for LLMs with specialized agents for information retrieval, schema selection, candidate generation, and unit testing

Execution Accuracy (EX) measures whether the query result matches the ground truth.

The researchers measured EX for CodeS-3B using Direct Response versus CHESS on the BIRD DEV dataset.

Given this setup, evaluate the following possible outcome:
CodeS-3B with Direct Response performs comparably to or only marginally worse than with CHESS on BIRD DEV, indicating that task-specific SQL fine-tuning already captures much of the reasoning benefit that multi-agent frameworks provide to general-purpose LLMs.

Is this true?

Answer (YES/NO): YES